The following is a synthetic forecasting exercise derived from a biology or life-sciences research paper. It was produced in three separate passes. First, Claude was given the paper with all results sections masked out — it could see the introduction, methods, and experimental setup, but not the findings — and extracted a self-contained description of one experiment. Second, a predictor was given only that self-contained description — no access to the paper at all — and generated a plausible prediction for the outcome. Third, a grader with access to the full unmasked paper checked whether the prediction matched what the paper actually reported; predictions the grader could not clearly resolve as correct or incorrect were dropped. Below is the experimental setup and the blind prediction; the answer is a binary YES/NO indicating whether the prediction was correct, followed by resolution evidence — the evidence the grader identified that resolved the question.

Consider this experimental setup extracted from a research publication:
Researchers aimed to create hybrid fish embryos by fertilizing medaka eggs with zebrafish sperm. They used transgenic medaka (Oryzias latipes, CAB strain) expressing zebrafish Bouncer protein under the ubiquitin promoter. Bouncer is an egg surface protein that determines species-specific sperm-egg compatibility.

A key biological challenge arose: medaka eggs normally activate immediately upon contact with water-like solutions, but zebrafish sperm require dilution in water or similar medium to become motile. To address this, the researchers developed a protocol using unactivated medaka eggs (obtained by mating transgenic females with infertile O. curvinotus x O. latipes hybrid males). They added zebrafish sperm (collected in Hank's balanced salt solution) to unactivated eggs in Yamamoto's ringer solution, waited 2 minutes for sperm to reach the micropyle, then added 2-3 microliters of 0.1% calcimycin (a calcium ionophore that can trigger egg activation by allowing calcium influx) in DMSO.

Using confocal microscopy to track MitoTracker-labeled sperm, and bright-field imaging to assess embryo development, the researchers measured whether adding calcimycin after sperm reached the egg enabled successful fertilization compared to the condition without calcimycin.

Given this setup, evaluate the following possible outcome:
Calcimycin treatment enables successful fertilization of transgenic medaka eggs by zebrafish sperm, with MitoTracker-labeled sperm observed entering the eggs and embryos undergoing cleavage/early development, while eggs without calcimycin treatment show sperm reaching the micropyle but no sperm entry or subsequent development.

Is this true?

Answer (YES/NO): YES